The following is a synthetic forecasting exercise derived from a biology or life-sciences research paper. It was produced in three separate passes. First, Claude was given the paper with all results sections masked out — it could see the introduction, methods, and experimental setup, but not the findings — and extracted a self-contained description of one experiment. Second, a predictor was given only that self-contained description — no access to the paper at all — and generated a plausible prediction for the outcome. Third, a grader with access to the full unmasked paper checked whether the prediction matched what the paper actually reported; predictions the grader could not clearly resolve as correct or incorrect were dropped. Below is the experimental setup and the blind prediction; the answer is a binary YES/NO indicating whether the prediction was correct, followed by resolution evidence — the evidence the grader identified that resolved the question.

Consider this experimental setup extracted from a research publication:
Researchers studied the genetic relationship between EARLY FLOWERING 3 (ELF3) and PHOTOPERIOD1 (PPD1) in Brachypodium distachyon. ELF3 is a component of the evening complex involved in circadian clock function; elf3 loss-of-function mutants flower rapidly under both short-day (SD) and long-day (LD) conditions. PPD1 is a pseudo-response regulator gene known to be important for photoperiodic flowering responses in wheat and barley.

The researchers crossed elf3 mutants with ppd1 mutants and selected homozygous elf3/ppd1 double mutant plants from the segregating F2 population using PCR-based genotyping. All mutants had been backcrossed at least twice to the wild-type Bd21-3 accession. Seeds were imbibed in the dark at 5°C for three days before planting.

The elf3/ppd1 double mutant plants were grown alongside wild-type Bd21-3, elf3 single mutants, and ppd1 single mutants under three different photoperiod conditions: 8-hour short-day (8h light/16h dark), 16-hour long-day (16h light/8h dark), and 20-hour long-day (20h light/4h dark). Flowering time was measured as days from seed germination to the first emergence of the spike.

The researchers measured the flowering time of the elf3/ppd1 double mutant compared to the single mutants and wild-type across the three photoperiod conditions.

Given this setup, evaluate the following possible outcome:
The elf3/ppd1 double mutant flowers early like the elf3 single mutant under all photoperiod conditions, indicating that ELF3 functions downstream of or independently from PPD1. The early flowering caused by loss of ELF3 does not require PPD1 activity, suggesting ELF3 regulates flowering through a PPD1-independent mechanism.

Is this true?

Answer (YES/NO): NO